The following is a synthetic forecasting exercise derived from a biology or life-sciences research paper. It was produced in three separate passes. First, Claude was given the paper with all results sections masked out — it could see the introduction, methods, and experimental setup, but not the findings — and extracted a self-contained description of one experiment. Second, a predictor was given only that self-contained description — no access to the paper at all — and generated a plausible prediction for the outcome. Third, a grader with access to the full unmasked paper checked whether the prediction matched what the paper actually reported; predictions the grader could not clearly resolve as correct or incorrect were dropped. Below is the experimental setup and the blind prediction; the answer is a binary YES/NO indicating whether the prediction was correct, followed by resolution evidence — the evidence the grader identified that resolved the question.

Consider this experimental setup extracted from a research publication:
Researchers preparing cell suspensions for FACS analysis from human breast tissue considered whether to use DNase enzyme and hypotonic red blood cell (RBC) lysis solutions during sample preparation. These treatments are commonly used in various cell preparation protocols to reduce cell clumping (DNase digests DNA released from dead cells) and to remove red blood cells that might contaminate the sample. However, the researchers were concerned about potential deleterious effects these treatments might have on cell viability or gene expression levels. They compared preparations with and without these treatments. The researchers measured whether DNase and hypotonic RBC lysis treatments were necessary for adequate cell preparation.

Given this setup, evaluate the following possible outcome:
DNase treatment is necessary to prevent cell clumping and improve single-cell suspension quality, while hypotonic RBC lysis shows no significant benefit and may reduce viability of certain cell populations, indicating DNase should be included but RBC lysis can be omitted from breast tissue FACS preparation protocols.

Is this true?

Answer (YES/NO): NO